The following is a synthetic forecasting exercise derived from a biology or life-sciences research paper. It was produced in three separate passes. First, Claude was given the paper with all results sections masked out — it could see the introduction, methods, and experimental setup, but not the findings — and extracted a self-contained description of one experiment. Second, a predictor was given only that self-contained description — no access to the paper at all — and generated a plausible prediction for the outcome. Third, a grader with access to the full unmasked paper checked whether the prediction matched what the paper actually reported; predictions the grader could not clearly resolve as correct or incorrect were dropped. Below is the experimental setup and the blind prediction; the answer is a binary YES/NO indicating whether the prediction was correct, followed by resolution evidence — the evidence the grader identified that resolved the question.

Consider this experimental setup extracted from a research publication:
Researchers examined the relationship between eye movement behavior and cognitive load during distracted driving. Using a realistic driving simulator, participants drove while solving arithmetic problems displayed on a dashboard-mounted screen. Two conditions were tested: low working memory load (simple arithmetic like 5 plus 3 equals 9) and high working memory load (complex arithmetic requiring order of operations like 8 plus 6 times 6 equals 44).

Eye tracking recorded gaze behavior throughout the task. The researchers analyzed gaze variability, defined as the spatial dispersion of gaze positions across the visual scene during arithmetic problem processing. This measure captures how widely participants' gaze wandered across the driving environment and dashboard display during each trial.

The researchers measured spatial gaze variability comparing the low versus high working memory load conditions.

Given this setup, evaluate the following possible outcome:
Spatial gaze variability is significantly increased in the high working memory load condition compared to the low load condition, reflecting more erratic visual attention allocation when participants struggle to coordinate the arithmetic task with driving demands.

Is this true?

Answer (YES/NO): NO